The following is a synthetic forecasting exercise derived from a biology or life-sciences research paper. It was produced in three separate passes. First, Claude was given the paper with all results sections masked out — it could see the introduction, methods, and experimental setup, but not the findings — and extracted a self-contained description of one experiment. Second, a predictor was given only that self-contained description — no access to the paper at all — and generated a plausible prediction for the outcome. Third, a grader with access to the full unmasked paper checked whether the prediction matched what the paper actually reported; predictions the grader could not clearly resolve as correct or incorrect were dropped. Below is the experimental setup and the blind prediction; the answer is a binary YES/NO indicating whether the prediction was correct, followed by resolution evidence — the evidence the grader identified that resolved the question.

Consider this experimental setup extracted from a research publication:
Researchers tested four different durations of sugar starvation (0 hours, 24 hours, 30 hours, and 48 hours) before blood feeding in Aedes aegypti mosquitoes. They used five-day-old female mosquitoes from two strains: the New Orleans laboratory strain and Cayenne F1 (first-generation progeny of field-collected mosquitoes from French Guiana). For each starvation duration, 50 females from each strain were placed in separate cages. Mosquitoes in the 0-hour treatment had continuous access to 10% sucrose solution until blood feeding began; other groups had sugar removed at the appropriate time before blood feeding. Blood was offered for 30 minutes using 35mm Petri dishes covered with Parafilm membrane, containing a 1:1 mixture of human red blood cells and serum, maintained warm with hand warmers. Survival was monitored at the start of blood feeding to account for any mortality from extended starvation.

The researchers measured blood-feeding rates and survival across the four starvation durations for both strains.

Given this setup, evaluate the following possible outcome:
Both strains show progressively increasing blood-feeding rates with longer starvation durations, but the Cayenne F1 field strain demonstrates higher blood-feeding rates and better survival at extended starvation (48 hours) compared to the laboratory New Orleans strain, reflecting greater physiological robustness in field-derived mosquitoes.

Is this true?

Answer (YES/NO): NO